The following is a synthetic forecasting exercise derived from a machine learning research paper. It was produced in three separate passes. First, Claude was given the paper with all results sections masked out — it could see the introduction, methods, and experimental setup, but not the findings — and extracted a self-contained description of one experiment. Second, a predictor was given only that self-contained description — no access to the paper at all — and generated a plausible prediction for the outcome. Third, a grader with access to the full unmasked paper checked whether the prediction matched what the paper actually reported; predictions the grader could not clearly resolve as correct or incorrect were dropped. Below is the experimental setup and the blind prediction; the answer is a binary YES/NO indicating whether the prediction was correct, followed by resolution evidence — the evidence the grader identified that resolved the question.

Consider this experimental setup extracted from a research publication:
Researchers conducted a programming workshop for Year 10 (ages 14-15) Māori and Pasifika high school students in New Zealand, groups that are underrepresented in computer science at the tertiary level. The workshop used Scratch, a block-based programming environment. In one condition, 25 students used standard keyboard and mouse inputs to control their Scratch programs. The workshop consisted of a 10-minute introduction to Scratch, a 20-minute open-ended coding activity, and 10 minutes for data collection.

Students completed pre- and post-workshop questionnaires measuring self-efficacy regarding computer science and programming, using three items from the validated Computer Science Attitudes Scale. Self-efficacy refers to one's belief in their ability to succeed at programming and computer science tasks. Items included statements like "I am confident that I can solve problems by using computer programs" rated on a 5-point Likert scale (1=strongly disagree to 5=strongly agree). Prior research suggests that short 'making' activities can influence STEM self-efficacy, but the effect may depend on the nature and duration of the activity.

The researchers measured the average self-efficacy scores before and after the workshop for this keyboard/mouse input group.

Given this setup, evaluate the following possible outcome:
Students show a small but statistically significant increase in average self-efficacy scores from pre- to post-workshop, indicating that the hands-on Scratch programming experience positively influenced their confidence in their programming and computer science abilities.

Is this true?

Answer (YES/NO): YES